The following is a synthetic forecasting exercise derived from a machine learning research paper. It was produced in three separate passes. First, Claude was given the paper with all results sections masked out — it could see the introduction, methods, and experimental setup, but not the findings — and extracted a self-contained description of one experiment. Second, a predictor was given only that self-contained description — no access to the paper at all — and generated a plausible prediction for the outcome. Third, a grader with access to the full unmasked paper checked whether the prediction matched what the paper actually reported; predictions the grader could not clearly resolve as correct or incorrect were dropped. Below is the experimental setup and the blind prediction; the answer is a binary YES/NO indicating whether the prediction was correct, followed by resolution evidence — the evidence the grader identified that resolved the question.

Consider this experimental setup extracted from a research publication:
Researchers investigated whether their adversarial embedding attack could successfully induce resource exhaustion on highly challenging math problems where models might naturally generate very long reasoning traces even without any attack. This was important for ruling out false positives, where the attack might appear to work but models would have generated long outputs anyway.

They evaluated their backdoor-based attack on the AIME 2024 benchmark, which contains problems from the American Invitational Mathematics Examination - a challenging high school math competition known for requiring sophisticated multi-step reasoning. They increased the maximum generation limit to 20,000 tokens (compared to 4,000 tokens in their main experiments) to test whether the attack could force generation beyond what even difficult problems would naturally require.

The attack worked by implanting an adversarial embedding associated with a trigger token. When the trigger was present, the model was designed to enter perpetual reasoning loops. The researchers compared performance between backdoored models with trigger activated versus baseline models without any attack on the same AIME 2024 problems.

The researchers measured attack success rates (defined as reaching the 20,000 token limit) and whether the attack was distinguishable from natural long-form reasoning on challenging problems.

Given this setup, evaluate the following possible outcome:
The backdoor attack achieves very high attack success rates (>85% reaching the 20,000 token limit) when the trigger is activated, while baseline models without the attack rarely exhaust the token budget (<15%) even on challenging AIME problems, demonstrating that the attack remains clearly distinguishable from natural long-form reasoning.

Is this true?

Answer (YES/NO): NO